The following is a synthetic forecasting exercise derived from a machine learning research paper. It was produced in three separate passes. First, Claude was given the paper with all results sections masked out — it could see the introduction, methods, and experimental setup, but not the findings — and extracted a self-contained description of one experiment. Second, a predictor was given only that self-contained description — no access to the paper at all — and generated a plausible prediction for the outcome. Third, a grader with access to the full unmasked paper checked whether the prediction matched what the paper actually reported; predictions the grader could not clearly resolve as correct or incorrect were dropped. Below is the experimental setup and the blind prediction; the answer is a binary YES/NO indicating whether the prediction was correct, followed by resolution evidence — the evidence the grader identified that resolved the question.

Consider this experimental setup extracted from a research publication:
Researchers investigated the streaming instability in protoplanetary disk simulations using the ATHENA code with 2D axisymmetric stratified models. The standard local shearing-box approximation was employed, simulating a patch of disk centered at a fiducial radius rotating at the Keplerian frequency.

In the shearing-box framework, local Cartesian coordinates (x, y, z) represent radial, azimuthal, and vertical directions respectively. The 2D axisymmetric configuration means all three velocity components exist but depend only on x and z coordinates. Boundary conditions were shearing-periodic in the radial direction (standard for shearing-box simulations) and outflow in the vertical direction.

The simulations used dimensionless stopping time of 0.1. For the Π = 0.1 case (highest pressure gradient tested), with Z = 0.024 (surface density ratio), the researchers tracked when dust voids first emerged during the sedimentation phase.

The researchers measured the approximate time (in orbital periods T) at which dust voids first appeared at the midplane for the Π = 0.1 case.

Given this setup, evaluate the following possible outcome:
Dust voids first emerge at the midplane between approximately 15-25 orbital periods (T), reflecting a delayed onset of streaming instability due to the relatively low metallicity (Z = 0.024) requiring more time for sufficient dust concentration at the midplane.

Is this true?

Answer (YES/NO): NO